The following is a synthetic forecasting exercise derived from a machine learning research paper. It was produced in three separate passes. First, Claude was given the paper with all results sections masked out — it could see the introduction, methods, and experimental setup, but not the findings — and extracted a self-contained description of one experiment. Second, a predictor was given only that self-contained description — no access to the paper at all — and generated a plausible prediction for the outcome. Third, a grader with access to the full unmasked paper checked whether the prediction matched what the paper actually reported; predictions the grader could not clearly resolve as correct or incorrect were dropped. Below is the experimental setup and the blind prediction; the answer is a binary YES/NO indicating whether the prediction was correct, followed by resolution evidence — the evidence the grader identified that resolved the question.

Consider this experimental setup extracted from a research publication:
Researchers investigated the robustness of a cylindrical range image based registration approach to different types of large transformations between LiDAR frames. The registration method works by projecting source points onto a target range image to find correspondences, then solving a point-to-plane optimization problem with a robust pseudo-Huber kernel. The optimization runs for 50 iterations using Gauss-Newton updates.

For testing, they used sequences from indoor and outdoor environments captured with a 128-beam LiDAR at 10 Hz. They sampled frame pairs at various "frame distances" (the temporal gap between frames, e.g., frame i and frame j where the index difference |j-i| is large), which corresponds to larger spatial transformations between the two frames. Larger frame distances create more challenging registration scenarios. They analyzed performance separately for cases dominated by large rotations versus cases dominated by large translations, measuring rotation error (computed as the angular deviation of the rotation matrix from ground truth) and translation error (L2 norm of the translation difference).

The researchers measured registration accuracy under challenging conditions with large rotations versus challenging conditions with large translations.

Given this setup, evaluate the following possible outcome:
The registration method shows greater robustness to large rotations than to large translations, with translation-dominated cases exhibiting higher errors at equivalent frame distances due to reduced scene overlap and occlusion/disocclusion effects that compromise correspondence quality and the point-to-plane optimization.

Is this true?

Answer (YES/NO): YES